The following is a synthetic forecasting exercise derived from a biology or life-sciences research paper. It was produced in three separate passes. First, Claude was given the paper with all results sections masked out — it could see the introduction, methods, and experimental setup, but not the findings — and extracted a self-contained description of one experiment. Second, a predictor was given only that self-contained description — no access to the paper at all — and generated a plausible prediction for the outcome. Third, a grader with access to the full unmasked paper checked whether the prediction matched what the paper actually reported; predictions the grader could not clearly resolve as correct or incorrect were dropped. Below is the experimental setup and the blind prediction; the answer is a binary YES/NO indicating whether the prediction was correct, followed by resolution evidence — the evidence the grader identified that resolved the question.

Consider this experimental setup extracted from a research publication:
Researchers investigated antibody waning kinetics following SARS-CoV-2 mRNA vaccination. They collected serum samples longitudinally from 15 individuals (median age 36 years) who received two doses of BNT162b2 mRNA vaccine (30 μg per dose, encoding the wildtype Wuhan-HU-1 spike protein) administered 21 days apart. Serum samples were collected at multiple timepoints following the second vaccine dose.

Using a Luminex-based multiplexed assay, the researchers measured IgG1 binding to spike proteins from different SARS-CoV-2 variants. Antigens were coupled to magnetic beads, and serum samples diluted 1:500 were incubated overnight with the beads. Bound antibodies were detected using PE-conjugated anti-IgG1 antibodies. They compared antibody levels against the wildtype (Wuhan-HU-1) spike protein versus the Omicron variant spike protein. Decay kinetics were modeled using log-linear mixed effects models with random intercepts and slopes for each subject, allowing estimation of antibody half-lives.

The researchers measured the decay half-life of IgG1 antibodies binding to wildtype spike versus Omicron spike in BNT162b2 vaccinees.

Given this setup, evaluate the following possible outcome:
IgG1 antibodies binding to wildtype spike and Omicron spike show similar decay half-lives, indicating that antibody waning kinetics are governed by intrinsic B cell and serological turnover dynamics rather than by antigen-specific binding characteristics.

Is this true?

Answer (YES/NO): NO